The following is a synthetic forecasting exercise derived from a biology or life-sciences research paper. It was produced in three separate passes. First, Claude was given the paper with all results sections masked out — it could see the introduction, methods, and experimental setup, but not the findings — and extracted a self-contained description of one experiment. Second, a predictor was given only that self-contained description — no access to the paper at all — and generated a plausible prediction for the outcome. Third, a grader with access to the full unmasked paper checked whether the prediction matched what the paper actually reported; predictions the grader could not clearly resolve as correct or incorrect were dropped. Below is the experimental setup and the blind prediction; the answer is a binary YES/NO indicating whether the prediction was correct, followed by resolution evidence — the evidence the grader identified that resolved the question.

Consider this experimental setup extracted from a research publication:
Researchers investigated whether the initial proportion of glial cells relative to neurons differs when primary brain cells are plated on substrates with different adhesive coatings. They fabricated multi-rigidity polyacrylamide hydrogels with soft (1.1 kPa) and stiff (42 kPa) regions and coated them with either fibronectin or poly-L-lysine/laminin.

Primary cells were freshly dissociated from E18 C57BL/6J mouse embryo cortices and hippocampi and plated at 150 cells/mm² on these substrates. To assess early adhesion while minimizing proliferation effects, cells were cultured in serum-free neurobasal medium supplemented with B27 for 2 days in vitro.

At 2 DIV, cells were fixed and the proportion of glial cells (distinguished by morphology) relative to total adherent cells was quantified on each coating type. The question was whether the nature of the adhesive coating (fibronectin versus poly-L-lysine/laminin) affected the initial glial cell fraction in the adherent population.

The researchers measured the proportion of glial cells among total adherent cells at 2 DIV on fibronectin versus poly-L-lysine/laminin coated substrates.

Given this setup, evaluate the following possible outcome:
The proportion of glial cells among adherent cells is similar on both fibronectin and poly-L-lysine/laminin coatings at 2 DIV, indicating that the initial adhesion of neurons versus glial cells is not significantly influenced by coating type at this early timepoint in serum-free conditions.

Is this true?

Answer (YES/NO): YES